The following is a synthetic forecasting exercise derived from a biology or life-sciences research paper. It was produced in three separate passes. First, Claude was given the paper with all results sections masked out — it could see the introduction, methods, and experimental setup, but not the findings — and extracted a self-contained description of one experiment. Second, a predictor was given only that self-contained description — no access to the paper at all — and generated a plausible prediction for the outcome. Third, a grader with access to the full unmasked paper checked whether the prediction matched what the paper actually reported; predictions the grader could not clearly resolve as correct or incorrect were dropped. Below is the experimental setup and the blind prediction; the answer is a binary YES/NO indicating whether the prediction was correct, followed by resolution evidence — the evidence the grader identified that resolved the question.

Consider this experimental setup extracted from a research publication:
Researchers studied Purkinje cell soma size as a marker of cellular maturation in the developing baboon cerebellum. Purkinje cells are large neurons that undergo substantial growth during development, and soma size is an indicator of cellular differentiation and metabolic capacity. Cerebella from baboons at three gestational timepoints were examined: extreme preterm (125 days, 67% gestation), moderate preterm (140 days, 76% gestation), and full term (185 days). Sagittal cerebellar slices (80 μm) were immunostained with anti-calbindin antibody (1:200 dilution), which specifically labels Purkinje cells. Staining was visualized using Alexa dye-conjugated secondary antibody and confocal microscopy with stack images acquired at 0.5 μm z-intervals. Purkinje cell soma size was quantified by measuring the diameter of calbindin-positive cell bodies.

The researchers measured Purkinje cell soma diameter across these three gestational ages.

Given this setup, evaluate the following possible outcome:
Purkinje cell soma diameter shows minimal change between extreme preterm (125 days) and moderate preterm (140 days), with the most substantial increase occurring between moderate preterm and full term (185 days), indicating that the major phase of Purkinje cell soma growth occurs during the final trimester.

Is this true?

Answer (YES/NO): YES